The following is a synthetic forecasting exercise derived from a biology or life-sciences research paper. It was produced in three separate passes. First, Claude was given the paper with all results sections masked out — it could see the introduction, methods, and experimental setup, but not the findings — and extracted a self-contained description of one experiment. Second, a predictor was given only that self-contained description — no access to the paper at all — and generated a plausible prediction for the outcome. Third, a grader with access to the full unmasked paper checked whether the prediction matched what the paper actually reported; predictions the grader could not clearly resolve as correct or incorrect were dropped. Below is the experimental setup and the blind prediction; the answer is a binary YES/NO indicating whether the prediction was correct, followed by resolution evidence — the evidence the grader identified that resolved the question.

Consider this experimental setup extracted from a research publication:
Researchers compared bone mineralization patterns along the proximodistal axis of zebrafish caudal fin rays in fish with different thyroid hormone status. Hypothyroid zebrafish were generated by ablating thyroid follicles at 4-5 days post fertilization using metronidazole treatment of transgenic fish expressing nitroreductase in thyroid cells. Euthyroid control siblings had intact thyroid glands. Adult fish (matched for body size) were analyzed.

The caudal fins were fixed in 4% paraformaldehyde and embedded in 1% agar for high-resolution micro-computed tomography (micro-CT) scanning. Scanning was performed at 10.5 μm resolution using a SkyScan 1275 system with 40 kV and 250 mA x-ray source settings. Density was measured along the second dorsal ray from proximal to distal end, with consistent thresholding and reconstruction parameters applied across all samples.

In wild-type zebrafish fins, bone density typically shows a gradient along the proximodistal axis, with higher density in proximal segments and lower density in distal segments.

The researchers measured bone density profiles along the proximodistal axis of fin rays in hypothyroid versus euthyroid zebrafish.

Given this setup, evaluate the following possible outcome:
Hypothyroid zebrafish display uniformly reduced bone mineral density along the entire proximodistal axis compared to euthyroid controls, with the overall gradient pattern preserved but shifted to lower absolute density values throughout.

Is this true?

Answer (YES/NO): NO